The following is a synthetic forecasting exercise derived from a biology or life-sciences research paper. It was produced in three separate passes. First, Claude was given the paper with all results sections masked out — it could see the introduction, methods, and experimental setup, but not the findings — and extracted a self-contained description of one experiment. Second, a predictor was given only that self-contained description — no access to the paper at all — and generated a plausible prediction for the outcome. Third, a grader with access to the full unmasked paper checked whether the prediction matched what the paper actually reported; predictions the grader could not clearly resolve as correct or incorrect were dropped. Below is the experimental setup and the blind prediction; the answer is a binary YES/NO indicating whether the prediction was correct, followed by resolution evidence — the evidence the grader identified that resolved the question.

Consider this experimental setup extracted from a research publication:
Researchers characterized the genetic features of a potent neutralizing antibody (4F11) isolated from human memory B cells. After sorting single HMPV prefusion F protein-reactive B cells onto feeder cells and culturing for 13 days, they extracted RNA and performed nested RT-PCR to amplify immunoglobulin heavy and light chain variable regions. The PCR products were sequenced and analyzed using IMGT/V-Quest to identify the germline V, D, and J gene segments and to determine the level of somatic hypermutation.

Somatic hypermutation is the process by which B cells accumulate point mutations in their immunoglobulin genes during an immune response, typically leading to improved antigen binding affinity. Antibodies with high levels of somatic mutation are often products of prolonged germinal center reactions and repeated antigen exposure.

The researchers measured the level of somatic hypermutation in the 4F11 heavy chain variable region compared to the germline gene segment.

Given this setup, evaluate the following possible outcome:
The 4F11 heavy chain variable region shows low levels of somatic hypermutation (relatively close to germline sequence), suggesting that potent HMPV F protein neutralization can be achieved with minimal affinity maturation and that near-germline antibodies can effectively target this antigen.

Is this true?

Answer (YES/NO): YES